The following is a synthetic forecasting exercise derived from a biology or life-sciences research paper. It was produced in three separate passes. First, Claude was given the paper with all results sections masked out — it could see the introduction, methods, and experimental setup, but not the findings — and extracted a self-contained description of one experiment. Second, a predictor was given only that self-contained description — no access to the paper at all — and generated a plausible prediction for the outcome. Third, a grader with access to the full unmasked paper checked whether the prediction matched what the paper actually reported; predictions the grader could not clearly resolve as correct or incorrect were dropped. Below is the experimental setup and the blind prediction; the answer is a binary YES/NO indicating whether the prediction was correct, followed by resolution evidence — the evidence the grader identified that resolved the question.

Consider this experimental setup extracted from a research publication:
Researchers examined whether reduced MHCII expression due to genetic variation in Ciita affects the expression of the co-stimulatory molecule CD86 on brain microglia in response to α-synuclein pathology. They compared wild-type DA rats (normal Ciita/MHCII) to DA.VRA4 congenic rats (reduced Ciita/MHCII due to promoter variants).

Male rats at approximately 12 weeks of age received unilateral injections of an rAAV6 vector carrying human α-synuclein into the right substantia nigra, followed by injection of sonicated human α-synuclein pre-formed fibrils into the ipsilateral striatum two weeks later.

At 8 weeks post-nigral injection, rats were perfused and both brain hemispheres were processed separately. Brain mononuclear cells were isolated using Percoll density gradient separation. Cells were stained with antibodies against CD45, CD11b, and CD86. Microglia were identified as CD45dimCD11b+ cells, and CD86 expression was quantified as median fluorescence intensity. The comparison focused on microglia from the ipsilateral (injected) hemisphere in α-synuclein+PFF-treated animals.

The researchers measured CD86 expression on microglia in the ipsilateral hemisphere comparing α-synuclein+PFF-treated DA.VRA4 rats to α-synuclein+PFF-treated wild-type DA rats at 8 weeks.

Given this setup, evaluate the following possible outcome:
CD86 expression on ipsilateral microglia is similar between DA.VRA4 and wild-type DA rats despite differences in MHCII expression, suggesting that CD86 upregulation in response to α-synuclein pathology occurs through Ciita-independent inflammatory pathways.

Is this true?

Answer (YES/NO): YES